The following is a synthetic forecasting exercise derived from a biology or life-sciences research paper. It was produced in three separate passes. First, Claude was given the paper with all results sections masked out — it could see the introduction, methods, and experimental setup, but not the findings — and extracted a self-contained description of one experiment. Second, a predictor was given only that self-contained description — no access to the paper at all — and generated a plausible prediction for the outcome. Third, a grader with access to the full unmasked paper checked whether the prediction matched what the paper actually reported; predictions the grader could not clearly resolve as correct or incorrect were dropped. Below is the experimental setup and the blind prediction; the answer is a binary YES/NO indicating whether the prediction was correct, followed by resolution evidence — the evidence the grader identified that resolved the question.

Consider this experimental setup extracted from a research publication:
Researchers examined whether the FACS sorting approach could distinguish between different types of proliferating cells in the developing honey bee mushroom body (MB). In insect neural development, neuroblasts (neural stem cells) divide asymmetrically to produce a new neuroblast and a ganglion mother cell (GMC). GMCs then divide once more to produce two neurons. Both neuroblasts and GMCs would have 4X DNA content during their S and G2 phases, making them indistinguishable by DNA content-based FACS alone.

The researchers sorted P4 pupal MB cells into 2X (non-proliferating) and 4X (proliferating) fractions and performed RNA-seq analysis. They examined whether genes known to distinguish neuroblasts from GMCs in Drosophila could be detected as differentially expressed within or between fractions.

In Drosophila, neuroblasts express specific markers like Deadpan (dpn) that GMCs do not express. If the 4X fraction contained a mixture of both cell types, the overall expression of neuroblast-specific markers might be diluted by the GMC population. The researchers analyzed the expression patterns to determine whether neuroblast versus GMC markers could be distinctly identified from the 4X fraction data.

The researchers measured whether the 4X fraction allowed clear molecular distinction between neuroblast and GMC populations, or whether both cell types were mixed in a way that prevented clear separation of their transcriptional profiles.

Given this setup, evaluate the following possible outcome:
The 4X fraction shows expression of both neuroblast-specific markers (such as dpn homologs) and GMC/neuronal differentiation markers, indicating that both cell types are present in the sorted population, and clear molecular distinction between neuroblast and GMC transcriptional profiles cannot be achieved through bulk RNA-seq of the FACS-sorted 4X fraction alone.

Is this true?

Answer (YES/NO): YES